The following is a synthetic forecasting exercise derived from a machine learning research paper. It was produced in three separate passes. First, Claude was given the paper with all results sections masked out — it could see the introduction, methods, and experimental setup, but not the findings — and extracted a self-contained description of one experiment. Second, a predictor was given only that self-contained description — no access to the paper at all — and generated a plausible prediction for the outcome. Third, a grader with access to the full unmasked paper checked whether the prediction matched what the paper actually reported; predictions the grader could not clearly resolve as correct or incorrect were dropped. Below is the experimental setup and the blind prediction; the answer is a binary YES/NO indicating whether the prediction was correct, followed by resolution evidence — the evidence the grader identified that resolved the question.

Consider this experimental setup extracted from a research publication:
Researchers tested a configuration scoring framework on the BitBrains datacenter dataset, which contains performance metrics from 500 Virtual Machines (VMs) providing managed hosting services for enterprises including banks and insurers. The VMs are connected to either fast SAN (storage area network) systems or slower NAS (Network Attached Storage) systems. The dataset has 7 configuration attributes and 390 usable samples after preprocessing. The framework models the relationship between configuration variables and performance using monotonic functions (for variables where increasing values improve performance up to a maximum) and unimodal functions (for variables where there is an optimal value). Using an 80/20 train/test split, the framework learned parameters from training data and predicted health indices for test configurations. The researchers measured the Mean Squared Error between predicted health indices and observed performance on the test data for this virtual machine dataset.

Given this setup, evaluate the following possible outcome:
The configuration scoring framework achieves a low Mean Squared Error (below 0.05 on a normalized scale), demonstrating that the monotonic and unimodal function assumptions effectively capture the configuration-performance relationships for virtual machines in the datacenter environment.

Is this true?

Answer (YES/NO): YES